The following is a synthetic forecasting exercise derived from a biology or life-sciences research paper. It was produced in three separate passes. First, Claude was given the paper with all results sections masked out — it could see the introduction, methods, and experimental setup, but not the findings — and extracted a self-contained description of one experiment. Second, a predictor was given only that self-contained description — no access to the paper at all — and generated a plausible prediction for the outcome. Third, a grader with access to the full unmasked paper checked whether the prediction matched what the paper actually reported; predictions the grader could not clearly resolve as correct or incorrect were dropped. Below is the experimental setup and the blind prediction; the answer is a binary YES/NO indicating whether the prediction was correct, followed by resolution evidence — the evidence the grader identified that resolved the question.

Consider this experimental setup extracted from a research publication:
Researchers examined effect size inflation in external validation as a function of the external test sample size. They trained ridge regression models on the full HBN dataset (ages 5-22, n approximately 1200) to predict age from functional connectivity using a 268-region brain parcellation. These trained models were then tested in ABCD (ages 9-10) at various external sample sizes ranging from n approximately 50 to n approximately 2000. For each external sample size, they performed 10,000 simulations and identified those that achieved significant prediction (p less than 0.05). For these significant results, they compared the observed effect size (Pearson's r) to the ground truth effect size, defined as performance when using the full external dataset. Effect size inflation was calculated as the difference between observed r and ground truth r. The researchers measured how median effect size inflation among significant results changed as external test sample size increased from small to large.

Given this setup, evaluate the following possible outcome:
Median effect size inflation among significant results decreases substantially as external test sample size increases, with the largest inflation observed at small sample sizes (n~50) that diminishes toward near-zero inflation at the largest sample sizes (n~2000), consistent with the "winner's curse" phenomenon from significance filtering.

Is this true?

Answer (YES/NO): NO